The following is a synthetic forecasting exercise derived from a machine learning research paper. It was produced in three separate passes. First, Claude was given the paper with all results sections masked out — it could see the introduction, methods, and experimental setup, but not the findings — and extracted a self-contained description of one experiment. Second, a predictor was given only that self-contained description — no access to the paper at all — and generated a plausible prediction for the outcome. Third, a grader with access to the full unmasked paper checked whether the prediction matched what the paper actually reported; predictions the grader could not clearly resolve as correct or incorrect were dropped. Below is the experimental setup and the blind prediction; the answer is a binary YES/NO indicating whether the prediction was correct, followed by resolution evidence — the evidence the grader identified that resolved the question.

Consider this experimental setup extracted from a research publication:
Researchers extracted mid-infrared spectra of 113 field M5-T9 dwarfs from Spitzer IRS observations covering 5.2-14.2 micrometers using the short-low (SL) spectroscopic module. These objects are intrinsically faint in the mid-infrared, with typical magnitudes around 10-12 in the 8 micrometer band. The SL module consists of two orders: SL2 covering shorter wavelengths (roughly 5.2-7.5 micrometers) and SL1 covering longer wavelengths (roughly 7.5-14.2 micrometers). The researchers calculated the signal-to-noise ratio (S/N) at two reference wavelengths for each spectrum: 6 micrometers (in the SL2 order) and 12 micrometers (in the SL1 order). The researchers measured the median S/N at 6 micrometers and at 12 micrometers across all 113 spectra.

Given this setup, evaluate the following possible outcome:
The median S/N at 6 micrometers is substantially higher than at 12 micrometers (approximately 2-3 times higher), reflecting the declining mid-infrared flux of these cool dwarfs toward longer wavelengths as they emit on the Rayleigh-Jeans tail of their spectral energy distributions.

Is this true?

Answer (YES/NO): YES